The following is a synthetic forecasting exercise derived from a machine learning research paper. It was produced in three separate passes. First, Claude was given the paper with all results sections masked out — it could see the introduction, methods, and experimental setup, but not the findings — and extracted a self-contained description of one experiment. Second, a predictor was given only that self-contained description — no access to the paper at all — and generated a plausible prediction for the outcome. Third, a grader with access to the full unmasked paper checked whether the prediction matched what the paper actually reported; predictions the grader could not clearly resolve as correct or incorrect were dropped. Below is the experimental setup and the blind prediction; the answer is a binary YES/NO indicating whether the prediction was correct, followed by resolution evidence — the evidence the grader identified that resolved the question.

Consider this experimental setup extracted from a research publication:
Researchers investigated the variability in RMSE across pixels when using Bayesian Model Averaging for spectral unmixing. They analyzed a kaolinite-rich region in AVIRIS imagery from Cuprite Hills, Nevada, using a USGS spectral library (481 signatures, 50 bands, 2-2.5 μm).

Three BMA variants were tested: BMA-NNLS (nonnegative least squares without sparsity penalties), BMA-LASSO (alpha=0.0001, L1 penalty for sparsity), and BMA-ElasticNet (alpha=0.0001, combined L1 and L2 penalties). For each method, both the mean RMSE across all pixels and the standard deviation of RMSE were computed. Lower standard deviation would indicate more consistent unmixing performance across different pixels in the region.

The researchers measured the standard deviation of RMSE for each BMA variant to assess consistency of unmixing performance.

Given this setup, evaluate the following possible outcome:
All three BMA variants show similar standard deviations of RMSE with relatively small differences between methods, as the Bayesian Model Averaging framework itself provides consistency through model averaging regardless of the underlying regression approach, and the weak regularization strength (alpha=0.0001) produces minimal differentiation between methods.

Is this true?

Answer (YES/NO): NO